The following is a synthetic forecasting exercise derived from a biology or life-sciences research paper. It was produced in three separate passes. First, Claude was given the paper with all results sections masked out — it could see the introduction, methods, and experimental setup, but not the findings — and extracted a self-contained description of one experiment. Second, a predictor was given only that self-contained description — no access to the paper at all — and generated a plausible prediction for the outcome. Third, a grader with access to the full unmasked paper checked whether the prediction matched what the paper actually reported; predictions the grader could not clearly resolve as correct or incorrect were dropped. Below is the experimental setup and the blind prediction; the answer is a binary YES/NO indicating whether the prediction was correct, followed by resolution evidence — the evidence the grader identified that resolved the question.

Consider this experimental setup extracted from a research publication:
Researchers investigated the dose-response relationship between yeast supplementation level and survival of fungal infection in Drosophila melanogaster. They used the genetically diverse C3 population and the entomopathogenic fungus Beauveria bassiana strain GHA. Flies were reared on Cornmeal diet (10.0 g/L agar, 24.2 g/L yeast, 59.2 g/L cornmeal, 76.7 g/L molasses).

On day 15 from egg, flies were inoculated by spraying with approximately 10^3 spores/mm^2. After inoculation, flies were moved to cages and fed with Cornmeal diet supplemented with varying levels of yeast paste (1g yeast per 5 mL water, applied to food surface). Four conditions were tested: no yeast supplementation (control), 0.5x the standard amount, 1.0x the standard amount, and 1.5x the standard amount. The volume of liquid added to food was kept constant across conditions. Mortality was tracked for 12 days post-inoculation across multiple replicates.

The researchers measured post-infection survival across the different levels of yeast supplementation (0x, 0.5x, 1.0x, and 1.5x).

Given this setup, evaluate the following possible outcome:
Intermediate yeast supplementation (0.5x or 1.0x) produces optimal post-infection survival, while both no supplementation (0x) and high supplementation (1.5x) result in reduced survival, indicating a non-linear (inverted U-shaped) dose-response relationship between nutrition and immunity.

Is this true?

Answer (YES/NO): NO